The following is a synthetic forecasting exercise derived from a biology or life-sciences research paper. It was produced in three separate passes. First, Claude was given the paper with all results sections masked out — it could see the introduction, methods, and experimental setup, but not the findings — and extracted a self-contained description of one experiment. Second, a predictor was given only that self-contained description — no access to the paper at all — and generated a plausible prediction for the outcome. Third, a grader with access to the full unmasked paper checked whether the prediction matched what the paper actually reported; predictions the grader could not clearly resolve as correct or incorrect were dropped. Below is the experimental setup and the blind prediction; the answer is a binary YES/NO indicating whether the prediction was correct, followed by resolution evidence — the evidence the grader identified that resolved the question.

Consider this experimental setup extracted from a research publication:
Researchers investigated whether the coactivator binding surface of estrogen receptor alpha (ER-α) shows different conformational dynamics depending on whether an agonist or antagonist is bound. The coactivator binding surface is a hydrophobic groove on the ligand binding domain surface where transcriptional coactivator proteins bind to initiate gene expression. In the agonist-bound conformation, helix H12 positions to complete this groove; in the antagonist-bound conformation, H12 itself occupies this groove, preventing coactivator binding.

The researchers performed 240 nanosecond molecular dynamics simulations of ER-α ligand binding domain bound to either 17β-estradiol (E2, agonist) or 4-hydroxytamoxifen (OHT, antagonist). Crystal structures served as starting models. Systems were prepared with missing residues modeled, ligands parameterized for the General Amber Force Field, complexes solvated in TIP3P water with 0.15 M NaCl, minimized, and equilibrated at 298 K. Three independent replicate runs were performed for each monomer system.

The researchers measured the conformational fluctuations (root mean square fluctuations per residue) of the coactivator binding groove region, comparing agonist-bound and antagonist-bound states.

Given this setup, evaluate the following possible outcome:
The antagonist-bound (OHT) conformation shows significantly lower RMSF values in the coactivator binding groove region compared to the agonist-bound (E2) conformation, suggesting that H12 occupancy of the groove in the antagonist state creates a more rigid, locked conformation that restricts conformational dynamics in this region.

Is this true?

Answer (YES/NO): NO